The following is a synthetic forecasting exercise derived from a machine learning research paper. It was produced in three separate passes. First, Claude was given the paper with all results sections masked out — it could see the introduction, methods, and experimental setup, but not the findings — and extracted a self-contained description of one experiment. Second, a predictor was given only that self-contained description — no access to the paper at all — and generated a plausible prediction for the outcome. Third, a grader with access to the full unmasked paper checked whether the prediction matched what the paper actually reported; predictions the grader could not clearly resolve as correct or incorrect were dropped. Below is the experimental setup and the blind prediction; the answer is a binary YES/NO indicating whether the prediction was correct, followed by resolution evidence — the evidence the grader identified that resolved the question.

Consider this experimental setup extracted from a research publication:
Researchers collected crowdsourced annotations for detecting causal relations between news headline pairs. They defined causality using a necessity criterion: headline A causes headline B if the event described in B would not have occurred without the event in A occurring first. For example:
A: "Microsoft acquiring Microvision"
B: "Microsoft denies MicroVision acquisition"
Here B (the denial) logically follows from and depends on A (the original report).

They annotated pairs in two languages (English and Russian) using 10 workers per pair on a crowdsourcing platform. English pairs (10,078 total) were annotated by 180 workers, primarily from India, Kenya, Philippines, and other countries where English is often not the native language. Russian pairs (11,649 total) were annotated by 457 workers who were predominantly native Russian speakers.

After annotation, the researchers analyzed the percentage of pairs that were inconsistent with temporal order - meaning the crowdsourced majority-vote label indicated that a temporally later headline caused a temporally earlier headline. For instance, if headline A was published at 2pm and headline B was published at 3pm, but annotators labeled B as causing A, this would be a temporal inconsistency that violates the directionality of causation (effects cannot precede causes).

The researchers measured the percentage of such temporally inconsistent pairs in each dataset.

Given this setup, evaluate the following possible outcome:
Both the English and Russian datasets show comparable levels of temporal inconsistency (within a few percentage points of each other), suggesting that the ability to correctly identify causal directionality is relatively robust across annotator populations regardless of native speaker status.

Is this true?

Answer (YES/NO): NO